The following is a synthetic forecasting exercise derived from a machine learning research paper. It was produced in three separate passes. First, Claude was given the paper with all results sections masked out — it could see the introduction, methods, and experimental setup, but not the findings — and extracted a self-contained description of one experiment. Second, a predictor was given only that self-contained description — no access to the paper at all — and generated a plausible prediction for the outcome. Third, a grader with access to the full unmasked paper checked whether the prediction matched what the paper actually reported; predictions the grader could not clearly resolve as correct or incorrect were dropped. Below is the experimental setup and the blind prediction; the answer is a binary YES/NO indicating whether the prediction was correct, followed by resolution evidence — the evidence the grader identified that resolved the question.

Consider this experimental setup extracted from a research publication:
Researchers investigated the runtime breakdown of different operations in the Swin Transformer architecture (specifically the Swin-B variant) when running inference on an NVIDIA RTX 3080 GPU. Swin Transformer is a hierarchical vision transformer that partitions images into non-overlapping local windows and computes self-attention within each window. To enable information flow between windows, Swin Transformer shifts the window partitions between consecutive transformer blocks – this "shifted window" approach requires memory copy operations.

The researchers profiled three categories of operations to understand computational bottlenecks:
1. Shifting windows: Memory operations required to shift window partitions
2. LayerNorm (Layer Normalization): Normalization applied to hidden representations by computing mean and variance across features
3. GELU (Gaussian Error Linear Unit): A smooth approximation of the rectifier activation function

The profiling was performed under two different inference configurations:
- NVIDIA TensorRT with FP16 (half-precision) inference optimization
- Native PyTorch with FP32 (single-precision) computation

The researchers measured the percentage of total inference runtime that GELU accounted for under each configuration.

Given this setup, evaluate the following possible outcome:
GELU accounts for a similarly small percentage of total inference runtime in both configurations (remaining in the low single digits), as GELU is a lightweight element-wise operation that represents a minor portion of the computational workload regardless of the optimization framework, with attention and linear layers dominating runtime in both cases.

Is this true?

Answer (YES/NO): NO